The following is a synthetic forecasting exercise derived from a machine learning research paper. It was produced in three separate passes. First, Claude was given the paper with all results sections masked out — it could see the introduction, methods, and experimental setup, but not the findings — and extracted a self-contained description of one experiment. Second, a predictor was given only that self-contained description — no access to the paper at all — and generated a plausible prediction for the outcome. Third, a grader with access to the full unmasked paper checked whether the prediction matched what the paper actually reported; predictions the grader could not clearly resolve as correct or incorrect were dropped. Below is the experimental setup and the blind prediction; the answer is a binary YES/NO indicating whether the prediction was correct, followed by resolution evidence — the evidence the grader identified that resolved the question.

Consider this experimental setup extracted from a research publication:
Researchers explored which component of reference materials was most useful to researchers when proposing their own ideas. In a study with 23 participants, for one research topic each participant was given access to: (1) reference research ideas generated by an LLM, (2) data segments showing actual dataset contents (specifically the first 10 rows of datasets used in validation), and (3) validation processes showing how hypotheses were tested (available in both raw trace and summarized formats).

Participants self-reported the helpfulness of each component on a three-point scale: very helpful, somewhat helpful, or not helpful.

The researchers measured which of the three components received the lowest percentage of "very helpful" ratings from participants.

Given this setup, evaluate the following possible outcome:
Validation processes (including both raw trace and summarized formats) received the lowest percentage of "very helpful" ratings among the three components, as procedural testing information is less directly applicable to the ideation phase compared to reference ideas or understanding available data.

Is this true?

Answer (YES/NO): NO